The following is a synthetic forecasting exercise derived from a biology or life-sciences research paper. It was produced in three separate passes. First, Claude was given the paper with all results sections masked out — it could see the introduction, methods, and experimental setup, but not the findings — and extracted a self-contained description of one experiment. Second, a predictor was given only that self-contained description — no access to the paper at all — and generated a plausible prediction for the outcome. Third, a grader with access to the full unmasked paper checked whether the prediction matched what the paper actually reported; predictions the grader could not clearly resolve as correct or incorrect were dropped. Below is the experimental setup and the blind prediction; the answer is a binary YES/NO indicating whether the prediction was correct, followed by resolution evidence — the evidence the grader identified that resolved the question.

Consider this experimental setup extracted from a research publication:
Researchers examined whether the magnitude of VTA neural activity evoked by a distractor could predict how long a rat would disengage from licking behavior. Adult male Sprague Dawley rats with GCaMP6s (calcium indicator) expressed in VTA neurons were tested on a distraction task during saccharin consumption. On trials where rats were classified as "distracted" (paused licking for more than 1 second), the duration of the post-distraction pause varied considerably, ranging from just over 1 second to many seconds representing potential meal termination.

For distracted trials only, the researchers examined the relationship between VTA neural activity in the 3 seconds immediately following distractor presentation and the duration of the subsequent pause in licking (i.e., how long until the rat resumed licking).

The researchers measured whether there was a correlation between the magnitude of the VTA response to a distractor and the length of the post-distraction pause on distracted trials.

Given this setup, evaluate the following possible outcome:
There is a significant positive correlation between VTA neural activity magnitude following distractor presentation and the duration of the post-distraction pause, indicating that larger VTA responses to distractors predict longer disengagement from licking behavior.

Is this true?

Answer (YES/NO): NO